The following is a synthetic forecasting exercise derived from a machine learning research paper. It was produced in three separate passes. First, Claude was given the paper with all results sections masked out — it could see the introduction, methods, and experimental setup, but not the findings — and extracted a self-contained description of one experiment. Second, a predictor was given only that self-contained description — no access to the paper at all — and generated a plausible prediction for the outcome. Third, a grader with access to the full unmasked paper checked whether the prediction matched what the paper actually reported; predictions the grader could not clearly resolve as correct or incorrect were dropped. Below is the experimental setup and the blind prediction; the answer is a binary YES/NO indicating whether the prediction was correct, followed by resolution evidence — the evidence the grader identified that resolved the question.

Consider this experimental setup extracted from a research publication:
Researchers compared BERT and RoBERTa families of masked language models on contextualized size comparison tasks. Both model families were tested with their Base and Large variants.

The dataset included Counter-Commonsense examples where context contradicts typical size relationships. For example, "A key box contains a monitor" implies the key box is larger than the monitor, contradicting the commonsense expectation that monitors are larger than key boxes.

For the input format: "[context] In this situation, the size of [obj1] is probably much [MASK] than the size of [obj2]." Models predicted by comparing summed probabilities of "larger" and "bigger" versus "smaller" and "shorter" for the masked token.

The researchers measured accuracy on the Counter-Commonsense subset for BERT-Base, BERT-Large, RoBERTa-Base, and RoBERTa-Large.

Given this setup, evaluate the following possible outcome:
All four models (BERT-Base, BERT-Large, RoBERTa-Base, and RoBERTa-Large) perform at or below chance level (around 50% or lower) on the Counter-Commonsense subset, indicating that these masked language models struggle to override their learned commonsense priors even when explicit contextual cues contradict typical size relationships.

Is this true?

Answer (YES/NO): NO